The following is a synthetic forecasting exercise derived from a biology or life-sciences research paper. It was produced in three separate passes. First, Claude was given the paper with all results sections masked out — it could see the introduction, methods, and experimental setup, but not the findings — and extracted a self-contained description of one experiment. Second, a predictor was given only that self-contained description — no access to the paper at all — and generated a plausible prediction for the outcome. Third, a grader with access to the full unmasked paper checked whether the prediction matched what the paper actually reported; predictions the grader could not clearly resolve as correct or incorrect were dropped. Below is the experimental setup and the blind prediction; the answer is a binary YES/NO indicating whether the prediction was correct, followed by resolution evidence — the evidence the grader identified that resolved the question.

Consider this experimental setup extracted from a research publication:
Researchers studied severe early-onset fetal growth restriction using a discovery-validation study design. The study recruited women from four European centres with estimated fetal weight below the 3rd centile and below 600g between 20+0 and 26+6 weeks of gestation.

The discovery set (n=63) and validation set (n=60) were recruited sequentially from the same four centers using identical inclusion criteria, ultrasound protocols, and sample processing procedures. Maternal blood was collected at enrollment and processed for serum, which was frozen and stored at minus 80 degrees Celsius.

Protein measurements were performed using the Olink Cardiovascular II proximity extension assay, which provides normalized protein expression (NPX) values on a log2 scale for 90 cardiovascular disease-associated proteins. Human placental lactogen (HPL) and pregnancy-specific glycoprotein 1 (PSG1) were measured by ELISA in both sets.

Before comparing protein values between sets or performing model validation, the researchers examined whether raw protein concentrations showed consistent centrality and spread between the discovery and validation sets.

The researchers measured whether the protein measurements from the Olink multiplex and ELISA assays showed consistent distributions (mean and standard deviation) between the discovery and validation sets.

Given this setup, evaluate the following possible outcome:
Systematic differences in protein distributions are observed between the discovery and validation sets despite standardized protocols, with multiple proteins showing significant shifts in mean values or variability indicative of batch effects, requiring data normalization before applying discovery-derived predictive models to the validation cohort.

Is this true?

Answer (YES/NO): YES